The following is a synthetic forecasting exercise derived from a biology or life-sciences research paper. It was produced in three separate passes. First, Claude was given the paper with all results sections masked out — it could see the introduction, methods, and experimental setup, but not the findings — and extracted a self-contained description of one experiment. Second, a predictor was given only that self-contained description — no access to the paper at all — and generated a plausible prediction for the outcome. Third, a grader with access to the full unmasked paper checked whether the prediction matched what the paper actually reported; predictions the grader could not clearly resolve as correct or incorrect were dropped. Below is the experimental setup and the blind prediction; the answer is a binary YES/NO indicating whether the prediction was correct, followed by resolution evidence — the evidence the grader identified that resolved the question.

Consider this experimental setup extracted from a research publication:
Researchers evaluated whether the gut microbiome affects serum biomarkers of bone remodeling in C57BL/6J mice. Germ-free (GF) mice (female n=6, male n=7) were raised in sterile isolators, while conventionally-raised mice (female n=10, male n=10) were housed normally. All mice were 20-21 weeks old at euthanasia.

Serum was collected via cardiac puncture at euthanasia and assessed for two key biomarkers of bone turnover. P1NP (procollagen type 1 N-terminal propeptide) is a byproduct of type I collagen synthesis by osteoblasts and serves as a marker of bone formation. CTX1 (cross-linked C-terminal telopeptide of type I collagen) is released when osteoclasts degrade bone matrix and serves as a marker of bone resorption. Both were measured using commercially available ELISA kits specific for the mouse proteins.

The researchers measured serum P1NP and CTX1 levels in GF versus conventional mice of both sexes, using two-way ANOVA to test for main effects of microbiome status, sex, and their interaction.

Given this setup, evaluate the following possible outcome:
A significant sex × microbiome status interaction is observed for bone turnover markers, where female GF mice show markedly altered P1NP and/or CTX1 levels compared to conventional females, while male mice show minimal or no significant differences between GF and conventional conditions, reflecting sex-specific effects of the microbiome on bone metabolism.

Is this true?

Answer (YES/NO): NO